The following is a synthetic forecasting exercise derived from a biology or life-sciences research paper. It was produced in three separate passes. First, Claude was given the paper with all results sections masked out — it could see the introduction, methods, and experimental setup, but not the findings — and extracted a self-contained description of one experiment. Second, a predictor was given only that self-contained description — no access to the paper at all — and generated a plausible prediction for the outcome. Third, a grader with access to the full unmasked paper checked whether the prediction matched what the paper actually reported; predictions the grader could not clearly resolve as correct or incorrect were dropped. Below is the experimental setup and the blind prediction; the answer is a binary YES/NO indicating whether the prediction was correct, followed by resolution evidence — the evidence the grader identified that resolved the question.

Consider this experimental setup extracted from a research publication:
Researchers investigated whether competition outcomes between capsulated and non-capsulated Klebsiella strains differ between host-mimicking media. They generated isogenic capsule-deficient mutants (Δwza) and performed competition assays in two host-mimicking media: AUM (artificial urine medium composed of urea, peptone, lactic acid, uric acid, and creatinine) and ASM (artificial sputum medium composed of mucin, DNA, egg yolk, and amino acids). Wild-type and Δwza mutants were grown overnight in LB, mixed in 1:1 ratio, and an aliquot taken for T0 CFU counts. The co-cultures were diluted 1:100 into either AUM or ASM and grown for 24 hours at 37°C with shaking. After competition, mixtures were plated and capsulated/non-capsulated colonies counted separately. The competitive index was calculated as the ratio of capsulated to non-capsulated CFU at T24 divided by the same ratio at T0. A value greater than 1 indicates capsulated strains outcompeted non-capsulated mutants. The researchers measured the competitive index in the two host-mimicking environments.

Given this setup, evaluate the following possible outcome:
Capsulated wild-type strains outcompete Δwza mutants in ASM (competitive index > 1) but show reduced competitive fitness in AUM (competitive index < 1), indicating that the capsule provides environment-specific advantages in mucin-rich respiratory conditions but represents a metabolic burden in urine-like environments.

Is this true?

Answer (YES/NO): NO